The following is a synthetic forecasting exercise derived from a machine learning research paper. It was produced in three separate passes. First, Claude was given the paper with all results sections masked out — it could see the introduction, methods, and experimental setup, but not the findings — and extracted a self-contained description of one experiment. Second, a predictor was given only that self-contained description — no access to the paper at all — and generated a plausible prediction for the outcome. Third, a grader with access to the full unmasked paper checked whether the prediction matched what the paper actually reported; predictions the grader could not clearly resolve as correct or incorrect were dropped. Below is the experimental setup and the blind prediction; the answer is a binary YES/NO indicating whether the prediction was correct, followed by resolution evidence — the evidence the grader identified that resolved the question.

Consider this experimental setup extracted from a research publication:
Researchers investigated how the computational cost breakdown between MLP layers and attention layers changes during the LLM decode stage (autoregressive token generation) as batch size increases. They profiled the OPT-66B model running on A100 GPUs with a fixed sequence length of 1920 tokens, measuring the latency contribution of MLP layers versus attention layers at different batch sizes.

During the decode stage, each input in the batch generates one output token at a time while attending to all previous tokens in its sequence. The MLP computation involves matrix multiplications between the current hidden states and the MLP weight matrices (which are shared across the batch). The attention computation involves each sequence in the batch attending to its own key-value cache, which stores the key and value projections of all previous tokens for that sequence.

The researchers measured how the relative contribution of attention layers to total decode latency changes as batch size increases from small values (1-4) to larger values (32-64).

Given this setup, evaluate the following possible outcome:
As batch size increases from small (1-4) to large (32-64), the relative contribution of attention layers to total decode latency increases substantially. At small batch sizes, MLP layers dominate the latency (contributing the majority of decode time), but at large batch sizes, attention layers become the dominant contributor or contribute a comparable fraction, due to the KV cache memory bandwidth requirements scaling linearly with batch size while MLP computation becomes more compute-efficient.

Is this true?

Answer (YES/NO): YES